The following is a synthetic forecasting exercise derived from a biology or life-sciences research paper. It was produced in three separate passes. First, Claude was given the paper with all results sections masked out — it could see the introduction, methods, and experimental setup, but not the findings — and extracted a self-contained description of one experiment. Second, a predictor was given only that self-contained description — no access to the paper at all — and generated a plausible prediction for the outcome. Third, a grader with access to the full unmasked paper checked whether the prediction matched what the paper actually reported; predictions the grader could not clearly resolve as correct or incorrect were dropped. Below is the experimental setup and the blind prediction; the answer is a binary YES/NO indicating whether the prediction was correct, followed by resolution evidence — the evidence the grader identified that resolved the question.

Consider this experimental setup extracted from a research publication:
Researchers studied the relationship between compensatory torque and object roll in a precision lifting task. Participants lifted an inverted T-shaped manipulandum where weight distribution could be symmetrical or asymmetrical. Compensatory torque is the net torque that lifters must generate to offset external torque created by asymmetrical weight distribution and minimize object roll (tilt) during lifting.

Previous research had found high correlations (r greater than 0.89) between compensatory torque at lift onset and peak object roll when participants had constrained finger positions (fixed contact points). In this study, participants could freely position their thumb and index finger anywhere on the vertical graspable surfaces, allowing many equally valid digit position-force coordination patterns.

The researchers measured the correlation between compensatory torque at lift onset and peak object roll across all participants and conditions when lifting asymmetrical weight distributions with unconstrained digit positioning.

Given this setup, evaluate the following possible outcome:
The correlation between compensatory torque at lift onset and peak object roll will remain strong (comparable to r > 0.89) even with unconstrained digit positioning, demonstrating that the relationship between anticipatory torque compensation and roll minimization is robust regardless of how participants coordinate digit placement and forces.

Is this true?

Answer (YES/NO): NO